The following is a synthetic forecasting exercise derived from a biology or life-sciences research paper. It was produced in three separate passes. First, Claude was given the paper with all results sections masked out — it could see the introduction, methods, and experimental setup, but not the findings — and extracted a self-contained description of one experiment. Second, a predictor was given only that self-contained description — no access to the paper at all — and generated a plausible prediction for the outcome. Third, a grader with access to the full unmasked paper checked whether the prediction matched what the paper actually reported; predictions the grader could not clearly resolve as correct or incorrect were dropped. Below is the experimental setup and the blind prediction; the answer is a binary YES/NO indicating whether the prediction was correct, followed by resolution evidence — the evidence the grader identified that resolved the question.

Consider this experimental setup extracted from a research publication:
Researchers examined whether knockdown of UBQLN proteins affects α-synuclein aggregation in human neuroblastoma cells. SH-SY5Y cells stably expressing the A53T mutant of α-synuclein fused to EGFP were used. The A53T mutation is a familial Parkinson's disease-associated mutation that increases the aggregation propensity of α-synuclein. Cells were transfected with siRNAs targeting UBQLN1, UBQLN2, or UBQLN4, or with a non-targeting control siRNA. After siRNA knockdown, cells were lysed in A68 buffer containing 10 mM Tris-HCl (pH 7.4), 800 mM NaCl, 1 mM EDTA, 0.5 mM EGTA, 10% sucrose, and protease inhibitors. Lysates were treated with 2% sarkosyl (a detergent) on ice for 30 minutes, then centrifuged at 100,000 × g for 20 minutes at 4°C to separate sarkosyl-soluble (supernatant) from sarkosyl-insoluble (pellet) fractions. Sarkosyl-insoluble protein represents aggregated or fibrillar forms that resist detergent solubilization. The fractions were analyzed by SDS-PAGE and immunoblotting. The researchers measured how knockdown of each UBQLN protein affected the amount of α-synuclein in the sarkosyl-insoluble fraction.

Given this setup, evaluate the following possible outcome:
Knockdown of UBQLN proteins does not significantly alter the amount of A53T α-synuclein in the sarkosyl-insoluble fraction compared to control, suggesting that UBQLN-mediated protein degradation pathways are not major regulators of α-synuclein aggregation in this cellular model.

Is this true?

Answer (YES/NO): NO